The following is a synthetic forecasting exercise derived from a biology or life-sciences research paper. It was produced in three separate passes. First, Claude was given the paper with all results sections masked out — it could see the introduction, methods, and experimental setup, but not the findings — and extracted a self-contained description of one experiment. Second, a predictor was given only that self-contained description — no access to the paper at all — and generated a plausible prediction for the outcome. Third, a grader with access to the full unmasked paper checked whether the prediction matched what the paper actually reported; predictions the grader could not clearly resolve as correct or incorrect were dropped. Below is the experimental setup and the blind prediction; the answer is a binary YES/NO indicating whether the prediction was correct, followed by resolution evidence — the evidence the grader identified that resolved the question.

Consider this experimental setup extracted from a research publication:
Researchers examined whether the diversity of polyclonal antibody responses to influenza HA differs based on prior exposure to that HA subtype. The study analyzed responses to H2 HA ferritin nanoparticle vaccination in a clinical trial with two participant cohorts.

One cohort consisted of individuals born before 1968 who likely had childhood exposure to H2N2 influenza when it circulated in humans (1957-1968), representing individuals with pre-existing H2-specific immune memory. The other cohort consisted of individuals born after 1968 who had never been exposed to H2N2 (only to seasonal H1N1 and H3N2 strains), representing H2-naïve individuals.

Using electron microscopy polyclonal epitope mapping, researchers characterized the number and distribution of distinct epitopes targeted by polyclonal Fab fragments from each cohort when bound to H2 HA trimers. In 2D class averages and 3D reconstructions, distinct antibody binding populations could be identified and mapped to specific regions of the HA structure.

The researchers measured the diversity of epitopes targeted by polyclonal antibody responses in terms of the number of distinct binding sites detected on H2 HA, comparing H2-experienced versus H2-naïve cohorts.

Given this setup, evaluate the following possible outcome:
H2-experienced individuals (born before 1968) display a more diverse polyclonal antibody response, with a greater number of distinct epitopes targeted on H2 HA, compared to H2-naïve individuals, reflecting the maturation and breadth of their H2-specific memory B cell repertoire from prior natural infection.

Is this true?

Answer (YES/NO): YES